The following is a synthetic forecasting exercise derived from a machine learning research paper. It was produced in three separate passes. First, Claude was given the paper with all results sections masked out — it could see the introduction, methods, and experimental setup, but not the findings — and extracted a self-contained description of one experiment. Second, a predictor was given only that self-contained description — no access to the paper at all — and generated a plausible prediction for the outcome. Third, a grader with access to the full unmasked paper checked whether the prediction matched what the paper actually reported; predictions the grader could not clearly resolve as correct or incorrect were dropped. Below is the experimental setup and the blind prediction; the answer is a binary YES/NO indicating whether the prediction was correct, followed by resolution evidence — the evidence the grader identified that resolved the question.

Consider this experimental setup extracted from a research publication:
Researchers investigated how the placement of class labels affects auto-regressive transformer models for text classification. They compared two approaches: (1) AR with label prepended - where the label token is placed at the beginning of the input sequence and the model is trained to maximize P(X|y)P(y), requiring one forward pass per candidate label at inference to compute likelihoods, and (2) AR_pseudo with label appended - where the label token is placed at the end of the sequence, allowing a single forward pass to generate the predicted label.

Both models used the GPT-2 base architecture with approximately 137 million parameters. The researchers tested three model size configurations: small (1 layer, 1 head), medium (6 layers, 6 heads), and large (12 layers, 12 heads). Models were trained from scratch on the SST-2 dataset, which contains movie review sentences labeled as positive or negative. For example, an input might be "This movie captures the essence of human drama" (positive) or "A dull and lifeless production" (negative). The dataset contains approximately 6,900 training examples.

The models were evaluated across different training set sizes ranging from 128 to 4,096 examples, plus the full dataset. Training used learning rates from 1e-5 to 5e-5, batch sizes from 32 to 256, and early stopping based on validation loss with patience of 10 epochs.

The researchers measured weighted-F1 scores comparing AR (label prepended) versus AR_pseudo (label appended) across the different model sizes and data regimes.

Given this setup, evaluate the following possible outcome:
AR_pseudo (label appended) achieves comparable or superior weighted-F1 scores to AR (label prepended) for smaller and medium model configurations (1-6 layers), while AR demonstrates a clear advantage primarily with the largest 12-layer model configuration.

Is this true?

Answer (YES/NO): NO